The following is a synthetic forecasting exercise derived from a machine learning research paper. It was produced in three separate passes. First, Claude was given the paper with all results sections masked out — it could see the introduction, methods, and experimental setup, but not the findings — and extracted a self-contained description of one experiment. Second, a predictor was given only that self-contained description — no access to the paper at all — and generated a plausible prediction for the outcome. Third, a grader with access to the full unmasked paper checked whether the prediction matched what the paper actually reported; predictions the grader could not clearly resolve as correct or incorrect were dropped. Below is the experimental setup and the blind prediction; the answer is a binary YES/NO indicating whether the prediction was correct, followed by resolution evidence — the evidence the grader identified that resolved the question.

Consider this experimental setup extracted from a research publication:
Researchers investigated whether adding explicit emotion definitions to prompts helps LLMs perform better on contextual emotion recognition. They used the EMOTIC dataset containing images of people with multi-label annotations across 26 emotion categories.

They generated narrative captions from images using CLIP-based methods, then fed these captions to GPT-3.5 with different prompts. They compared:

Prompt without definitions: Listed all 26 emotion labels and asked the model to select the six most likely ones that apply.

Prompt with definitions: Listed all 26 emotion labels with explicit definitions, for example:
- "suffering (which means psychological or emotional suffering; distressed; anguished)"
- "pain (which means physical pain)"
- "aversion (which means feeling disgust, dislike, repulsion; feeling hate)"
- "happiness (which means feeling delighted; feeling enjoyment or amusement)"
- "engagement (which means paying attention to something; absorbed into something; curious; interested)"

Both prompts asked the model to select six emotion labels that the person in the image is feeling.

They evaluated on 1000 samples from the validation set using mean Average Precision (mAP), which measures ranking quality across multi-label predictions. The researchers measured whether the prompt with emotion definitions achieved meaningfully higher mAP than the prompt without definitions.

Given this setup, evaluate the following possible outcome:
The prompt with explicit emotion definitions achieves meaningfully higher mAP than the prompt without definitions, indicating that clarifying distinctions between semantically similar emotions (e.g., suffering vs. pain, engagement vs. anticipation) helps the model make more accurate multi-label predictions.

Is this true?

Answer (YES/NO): NO